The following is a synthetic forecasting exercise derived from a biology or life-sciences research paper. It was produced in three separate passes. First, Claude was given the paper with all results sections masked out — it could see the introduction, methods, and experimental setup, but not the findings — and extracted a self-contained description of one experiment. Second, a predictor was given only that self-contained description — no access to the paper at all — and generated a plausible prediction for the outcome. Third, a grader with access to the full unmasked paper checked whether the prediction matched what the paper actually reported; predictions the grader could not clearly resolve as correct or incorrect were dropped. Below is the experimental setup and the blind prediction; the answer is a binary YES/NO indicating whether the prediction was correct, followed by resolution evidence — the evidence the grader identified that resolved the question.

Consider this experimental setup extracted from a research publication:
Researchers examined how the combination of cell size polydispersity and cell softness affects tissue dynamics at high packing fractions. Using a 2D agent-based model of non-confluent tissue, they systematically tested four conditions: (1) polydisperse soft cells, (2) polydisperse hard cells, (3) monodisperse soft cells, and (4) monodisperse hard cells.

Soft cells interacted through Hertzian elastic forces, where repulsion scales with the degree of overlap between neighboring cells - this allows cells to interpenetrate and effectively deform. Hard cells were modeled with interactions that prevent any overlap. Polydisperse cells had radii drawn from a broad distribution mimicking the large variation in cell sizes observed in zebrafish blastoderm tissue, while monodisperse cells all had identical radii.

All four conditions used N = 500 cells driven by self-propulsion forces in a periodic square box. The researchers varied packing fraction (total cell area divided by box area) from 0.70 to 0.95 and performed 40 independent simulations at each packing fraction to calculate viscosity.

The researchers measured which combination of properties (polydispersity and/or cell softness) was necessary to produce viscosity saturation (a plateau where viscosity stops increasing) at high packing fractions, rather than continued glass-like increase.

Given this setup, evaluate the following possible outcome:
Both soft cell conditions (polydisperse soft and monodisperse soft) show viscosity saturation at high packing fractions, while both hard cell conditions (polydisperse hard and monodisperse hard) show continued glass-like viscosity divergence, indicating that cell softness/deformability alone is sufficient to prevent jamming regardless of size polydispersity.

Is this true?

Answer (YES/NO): NO